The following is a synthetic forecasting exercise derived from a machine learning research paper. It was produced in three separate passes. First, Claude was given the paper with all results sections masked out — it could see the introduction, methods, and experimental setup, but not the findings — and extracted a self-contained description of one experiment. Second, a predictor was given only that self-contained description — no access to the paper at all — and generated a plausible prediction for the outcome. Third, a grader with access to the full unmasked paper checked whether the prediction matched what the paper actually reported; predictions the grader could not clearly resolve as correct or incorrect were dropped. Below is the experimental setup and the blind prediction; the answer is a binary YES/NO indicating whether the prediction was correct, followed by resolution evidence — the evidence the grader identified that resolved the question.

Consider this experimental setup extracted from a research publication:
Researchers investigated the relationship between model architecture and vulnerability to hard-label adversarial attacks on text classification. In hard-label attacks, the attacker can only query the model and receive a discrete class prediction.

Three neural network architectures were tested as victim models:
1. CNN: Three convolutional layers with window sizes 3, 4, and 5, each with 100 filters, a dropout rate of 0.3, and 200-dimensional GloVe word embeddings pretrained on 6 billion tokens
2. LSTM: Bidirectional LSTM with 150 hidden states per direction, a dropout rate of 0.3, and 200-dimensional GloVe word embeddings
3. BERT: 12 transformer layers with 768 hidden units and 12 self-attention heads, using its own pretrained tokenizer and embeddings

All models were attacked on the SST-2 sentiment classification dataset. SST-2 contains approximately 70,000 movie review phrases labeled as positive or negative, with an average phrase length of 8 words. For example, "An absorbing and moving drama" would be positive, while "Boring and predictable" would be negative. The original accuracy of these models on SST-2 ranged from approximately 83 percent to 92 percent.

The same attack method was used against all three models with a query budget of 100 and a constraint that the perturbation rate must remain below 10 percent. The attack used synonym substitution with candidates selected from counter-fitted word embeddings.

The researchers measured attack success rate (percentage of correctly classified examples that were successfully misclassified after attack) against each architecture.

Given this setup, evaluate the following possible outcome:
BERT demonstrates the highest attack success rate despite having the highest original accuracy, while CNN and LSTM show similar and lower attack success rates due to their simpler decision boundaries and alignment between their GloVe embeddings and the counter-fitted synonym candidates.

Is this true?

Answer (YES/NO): NO